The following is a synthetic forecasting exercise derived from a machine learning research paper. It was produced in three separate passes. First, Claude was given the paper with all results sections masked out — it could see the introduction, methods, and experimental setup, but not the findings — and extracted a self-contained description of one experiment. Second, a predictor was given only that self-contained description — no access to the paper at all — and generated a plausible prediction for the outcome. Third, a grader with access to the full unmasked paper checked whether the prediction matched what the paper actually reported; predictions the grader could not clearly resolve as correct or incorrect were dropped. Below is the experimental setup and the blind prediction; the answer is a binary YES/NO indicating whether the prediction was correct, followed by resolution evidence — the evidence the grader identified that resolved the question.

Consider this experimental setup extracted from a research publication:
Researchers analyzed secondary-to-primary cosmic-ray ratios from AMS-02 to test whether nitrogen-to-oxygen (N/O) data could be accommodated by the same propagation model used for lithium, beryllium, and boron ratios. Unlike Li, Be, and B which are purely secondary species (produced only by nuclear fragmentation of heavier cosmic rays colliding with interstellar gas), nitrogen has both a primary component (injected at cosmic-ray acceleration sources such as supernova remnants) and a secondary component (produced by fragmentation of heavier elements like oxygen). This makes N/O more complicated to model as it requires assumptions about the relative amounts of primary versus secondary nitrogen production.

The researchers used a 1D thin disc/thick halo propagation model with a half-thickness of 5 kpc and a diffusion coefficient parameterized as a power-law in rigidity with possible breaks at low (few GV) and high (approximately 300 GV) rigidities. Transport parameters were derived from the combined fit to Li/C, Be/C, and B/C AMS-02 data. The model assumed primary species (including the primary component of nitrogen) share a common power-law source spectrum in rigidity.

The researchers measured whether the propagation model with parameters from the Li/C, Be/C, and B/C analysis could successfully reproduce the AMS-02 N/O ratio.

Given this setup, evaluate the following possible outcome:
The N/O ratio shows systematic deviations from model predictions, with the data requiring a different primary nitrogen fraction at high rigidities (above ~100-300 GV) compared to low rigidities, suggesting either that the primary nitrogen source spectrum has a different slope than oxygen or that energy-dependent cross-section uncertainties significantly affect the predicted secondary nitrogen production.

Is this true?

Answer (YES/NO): NO